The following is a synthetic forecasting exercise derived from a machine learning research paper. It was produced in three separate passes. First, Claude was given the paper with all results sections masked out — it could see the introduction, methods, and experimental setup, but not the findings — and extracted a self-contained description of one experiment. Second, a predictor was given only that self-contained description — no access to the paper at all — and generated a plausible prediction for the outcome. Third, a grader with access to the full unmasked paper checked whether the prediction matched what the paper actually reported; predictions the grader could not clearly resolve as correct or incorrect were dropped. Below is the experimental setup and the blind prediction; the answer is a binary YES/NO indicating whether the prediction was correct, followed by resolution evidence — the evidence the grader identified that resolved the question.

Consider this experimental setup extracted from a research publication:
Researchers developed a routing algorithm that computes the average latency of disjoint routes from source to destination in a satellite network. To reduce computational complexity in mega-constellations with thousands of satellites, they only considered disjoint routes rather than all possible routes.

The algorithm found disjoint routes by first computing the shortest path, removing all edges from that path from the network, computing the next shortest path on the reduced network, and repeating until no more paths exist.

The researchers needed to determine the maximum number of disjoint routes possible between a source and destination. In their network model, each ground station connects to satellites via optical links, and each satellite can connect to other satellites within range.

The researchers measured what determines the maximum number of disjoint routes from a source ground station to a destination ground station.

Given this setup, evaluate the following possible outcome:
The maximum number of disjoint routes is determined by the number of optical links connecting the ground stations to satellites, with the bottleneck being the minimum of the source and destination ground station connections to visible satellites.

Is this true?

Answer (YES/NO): YES